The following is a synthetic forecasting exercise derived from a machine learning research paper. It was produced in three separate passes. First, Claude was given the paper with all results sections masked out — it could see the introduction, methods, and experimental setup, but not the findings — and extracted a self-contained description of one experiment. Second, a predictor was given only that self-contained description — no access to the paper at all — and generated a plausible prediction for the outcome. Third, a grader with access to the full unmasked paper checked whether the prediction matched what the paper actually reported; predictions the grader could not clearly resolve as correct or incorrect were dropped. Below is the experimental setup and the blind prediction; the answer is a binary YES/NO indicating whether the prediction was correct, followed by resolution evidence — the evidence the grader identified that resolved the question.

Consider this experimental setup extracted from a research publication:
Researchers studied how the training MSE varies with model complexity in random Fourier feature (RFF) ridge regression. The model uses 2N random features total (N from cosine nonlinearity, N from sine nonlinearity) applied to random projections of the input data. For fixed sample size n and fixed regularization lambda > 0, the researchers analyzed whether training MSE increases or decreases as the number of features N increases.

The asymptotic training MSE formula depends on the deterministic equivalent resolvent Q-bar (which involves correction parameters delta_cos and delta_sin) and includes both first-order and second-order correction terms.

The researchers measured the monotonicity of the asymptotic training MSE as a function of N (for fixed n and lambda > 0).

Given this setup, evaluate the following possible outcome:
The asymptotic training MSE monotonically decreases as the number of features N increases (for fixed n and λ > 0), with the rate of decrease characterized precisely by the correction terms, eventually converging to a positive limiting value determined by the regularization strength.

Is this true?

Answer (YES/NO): NO